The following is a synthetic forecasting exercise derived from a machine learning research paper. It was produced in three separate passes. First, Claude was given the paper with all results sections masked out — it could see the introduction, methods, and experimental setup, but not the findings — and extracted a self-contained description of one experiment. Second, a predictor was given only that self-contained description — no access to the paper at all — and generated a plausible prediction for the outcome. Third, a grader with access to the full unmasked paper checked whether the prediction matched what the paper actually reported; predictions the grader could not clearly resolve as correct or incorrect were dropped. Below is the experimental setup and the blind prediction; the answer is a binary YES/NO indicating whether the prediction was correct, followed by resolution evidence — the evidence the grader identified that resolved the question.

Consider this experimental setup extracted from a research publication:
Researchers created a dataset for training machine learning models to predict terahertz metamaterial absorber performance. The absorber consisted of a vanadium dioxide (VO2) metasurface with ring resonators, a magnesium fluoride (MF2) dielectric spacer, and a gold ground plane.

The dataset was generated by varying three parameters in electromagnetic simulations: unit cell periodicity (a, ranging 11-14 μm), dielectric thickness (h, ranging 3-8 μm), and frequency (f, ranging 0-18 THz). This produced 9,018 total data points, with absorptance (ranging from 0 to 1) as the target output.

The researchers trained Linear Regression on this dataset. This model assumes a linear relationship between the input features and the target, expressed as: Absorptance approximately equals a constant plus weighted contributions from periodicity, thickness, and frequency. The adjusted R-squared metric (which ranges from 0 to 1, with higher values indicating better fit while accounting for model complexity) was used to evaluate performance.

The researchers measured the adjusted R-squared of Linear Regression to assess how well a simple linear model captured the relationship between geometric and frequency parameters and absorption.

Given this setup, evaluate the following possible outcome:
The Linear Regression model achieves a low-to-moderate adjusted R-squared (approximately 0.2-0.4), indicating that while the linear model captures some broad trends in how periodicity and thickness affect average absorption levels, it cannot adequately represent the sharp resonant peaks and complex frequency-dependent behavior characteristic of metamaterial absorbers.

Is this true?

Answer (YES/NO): NO